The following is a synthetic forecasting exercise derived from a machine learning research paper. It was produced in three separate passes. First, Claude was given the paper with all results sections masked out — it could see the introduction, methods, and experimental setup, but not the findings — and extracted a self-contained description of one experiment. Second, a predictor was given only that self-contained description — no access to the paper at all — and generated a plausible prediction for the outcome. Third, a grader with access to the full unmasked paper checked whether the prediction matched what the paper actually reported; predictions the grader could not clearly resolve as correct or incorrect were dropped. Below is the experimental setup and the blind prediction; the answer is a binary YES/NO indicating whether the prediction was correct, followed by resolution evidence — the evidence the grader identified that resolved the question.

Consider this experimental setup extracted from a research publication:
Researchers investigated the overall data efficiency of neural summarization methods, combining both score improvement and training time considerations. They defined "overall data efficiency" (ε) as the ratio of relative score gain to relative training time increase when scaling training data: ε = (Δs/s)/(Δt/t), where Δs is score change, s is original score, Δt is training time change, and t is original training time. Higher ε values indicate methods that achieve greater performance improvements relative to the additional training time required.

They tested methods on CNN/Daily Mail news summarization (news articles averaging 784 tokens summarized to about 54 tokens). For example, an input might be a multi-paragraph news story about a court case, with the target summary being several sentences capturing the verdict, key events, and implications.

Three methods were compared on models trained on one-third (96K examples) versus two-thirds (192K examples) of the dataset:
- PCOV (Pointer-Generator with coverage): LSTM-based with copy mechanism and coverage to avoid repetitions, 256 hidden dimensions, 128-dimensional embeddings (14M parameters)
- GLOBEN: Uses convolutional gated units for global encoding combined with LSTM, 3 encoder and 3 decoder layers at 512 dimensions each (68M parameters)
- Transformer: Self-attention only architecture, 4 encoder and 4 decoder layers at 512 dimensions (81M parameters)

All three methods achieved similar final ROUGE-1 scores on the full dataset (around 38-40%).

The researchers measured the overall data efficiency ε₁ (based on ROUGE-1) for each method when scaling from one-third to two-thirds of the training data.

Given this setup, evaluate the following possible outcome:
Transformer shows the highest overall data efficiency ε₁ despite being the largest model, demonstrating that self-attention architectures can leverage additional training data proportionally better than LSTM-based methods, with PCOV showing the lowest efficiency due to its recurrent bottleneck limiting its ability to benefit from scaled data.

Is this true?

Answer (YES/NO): NO